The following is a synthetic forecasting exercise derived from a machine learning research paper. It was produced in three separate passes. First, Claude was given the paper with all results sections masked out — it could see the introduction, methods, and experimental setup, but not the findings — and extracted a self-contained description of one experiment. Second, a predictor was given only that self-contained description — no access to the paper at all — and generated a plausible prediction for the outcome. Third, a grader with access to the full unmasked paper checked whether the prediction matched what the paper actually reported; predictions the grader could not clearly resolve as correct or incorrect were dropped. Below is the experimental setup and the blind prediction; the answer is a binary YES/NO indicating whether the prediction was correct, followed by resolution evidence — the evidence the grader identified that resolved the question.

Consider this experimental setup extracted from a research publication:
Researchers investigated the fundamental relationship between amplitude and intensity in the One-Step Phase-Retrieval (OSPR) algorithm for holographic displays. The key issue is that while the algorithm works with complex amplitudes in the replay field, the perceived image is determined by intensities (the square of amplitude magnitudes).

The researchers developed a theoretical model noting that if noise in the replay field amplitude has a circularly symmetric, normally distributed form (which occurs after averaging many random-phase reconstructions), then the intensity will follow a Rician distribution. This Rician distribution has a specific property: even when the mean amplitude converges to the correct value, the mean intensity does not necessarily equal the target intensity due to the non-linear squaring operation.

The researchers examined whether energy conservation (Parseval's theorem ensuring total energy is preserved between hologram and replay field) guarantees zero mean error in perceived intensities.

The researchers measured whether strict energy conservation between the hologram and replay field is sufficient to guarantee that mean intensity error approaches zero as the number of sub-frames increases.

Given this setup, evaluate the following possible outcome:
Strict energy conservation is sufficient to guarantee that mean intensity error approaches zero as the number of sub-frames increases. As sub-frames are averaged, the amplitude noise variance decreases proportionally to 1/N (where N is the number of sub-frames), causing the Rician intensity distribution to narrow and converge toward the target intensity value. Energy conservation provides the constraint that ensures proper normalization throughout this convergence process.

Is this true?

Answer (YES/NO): NO